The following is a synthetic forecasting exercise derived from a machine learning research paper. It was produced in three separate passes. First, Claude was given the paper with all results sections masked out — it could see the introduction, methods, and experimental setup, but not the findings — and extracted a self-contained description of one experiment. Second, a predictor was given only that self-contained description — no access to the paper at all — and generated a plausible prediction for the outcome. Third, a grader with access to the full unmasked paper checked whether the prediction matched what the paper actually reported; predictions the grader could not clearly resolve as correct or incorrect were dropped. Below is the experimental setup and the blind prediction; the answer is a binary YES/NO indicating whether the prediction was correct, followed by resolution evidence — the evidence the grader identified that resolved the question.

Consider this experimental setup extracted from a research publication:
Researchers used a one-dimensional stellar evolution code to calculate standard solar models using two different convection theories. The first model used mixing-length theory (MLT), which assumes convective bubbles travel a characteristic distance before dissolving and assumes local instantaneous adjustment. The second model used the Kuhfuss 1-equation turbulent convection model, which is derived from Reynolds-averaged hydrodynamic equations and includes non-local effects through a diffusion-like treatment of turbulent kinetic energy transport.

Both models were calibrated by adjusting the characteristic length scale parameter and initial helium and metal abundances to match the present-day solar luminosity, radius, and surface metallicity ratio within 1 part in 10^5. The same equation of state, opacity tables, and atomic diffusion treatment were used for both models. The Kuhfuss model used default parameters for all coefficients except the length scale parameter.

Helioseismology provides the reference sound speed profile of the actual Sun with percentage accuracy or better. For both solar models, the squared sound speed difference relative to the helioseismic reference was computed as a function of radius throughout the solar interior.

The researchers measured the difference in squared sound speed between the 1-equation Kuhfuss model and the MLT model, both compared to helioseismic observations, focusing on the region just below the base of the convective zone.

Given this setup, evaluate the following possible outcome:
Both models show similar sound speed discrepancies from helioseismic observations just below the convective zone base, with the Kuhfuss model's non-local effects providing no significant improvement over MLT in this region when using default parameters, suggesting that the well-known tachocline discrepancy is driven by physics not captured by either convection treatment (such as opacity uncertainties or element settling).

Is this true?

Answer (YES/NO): NO